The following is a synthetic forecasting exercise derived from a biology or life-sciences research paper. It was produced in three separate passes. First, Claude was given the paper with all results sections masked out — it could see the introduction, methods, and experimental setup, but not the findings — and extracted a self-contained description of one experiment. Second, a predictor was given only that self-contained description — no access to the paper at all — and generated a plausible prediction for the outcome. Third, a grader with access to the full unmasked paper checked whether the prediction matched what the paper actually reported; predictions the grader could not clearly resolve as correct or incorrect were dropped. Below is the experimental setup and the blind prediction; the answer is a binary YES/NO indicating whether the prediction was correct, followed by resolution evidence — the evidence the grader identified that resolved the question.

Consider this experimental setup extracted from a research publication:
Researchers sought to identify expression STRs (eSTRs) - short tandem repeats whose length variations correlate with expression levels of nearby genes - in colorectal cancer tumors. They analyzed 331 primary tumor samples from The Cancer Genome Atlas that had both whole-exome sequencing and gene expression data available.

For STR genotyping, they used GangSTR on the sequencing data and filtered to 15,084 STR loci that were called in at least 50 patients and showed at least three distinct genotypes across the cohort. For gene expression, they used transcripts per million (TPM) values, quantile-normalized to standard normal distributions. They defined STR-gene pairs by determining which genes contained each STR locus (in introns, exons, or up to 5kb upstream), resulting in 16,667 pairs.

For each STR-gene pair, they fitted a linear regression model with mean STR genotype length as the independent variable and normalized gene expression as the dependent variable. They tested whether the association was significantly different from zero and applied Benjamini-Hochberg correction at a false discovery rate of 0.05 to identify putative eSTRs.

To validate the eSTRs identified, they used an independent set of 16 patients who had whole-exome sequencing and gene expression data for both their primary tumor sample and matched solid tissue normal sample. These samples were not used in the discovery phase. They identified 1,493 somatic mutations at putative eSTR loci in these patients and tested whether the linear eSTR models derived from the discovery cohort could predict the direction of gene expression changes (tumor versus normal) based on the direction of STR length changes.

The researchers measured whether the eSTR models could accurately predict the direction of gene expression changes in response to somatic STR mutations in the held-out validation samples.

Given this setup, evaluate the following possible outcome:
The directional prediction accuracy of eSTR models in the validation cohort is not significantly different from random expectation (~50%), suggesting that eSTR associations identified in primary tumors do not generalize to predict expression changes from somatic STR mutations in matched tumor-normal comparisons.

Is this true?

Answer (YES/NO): NO